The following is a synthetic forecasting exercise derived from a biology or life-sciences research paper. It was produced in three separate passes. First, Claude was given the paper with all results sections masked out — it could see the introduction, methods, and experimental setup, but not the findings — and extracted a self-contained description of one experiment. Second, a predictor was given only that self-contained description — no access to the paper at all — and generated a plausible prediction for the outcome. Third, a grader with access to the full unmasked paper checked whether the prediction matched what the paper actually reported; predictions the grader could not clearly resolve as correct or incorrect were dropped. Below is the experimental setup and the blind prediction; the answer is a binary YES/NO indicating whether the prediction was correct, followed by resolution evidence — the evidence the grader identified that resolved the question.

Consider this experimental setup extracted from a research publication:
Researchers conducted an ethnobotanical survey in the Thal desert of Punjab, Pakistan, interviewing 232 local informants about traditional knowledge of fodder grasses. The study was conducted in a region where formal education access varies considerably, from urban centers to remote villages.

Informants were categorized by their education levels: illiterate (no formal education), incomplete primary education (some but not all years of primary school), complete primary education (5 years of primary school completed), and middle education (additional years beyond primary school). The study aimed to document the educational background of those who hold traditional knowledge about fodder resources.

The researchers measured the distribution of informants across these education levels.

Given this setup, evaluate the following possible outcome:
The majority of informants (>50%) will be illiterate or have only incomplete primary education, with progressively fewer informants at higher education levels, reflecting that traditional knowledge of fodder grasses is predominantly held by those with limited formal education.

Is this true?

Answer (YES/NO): NO